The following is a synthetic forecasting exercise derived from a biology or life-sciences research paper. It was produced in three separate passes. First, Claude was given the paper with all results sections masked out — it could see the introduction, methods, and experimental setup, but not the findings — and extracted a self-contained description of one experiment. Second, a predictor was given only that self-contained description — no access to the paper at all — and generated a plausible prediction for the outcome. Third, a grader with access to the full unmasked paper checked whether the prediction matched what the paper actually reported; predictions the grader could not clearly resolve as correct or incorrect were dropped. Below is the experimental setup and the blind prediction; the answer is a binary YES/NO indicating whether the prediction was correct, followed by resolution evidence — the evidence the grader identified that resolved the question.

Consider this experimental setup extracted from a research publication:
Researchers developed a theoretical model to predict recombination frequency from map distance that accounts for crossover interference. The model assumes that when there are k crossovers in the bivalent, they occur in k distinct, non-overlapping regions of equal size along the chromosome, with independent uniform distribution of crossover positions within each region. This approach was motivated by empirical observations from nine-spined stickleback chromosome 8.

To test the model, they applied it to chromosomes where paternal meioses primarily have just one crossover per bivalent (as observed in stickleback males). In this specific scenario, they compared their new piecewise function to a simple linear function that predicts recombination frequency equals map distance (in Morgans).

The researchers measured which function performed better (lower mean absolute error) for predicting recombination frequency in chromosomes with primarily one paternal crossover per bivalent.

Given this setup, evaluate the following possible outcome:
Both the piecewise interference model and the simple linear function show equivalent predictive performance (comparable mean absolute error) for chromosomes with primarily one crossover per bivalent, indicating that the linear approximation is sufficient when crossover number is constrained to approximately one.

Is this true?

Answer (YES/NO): NO